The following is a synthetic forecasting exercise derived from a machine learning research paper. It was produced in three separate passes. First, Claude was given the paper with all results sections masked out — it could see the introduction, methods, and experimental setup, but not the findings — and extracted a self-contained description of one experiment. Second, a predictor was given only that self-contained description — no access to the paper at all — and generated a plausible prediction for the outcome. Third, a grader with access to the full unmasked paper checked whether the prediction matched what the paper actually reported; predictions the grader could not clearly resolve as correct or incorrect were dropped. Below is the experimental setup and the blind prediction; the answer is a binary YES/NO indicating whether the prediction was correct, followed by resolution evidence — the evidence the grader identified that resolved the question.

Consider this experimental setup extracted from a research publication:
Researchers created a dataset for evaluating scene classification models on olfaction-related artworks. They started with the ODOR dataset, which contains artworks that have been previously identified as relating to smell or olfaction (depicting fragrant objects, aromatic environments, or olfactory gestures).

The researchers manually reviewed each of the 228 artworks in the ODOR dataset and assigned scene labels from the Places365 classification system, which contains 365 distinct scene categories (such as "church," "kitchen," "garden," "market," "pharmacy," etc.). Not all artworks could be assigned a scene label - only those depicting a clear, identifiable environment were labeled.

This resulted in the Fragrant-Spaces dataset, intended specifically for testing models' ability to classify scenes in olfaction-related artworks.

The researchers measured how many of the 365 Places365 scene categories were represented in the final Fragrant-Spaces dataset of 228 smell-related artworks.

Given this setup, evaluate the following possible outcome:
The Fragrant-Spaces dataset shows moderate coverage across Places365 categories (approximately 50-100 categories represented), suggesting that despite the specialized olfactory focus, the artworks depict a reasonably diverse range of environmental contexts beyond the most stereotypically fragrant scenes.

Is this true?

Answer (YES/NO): NO